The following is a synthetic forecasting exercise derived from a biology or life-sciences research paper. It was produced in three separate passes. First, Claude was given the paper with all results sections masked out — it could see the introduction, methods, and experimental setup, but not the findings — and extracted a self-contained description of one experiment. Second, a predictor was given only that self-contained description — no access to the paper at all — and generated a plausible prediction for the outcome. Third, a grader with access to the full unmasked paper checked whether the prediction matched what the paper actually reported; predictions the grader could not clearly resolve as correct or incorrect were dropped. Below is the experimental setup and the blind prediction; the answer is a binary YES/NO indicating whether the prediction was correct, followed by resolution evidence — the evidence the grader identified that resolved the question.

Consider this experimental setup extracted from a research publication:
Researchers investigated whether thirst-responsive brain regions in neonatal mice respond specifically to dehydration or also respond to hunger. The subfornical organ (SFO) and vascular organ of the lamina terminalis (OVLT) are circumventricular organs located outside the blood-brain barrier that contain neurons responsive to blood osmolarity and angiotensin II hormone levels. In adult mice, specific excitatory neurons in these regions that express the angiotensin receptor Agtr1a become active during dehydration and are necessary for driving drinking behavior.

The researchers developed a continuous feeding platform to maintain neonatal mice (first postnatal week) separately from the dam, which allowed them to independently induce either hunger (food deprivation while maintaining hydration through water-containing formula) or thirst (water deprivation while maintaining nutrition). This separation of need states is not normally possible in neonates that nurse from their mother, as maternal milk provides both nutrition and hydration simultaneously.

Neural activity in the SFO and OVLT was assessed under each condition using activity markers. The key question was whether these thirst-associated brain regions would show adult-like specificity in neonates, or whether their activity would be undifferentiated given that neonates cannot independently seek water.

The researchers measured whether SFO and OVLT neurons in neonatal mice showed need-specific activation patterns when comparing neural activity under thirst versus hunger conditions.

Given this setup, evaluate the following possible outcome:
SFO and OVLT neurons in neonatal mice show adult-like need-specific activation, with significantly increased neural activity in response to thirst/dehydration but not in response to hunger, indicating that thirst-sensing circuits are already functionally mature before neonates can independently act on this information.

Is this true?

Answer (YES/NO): YES